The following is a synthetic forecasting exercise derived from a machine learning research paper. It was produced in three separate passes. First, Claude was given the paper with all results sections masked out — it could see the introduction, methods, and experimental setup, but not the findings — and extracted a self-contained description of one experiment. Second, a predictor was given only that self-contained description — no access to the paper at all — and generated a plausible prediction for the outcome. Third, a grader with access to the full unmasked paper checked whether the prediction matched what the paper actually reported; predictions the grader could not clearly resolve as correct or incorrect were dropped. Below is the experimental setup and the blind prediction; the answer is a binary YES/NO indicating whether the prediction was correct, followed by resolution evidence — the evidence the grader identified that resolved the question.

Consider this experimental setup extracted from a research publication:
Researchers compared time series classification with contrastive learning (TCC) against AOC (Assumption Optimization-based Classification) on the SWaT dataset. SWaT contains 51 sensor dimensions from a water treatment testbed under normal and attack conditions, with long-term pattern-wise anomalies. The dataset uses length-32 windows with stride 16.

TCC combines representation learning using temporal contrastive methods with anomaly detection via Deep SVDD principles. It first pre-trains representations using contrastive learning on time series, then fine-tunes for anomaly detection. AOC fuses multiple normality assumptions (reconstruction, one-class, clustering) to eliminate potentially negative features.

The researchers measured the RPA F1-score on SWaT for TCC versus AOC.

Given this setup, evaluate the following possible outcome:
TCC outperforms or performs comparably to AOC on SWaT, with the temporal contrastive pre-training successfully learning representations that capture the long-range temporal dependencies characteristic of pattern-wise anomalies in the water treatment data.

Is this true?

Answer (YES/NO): NO